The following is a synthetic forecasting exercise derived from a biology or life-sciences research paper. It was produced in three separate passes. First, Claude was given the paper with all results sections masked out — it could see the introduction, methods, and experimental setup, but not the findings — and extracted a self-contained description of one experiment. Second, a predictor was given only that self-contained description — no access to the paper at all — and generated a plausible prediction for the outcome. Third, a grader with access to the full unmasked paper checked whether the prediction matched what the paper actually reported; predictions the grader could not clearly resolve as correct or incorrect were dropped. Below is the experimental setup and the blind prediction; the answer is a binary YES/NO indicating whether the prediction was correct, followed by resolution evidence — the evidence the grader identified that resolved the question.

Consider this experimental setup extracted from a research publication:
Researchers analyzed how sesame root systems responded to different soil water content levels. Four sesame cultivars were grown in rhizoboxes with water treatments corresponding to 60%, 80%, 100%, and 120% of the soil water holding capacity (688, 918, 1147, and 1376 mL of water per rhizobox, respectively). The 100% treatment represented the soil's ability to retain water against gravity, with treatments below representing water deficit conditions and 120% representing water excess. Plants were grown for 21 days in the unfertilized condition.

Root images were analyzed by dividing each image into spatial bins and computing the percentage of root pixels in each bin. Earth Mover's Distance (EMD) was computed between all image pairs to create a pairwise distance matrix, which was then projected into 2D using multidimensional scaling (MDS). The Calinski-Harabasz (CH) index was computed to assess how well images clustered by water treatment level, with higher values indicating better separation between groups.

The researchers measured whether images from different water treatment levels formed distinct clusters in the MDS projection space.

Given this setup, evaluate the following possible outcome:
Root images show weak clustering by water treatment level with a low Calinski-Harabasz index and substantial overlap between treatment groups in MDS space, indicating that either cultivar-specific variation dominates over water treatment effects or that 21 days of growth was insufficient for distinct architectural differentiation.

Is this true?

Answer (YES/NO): YES